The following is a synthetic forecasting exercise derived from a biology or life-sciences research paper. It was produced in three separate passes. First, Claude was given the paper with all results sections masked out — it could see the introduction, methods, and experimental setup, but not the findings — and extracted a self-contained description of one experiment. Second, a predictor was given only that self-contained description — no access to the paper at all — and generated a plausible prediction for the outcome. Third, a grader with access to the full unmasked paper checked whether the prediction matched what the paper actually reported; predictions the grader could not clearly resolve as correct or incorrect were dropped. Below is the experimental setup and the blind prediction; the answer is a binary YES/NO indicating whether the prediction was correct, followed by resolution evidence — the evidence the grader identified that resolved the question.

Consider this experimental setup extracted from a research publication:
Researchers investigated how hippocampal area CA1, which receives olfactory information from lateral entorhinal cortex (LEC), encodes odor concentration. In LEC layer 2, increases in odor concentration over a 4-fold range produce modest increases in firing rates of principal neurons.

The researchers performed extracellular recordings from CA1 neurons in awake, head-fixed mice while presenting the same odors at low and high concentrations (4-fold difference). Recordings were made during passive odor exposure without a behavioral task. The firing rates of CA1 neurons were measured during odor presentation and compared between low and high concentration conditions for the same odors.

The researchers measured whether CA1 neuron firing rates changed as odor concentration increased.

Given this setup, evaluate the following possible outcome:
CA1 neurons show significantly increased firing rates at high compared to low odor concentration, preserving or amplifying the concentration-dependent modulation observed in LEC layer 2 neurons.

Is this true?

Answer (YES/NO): NO